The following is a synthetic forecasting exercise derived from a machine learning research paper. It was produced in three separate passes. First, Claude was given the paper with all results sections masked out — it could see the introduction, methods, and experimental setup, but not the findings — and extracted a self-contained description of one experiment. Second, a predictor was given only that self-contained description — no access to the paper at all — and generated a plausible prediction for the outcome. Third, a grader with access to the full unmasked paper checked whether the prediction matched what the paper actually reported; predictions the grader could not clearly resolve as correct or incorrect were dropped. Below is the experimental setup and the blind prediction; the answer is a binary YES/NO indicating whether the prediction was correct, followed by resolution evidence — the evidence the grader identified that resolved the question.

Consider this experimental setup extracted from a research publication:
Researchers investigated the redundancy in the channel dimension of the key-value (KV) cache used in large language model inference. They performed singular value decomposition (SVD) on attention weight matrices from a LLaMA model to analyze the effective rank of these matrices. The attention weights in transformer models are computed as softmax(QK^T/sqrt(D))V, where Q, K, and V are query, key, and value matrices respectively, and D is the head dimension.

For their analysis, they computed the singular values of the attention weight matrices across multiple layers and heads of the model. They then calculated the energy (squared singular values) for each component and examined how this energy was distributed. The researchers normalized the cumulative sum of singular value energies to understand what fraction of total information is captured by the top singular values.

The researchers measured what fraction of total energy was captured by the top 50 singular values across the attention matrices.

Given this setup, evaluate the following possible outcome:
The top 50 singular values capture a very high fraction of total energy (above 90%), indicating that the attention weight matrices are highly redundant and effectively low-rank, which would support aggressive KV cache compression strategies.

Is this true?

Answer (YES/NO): YES